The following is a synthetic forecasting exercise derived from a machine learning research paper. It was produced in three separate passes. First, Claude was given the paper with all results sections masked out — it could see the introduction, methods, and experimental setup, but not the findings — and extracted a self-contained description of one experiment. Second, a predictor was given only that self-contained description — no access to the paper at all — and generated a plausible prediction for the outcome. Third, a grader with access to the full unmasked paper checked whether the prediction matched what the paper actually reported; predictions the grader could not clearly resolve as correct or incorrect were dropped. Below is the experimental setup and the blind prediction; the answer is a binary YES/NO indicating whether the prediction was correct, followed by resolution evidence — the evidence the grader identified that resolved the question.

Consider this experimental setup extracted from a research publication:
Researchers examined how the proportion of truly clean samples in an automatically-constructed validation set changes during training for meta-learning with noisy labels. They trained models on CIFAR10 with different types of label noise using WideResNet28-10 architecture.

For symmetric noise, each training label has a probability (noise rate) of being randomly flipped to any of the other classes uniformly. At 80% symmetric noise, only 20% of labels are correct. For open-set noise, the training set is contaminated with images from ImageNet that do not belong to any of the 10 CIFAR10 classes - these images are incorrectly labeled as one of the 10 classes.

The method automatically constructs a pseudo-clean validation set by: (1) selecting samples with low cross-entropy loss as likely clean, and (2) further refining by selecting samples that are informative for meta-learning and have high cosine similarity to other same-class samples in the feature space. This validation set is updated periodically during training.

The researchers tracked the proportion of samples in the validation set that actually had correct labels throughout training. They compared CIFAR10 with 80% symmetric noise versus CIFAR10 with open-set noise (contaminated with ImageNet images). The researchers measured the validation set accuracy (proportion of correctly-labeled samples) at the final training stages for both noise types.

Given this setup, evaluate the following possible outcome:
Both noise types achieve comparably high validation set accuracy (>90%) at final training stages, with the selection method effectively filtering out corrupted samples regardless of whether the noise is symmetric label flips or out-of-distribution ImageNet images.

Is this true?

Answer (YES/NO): NO